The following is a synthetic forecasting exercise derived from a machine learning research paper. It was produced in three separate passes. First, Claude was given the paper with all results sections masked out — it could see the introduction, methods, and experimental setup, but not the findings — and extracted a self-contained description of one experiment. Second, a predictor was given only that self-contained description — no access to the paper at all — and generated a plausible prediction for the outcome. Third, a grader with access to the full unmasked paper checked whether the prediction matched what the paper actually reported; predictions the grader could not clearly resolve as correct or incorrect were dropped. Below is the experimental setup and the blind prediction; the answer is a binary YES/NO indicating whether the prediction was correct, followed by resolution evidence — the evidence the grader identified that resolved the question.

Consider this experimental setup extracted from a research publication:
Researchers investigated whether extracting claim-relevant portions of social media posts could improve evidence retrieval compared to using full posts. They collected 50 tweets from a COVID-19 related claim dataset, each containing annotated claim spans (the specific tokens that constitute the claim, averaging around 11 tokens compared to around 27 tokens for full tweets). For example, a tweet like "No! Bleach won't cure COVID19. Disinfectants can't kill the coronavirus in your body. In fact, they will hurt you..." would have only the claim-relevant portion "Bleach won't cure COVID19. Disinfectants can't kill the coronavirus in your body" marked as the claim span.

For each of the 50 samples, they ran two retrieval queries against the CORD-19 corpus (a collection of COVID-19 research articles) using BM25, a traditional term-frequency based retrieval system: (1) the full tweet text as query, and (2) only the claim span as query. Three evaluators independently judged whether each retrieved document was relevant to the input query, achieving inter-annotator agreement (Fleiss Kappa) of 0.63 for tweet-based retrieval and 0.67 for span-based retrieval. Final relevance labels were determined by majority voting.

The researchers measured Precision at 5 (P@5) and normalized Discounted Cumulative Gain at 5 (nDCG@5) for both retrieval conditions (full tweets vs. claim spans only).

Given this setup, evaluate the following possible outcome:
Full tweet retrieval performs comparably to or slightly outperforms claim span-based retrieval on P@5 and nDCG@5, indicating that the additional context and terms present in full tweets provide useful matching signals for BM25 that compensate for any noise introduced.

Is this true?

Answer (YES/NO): NO